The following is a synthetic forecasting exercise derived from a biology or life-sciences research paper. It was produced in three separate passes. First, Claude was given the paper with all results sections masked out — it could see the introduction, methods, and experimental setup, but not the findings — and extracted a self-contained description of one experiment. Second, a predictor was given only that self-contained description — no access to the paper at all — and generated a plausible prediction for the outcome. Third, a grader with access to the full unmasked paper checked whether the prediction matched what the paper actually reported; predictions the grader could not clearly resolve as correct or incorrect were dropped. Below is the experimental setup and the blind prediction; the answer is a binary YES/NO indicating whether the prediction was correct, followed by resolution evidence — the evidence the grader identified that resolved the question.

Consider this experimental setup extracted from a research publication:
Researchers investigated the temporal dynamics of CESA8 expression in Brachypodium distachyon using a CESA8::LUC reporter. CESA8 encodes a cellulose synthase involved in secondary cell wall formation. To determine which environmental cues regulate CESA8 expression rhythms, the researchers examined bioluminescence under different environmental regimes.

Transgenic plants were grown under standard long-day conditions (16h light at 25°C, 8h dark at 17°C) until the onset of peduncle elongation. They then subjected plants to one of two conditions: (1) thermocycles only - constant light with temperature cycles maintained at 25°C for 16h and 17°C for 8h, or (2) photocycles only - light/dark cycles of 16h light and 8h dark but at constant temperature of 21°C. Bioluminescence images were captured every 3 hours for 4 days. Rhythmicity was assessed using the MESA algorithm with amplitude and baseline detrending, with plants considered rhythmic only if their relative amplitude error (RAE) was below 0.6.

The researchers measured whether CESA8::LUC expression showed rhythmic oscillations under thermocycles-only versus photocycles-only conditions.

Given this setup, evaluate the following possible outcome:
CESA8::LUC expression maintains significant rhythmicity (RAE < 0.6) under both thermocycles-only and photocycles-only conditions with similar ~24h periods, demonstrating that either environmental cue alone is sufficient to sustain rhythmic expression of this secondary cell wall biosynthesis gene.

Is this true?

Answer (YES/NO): NO